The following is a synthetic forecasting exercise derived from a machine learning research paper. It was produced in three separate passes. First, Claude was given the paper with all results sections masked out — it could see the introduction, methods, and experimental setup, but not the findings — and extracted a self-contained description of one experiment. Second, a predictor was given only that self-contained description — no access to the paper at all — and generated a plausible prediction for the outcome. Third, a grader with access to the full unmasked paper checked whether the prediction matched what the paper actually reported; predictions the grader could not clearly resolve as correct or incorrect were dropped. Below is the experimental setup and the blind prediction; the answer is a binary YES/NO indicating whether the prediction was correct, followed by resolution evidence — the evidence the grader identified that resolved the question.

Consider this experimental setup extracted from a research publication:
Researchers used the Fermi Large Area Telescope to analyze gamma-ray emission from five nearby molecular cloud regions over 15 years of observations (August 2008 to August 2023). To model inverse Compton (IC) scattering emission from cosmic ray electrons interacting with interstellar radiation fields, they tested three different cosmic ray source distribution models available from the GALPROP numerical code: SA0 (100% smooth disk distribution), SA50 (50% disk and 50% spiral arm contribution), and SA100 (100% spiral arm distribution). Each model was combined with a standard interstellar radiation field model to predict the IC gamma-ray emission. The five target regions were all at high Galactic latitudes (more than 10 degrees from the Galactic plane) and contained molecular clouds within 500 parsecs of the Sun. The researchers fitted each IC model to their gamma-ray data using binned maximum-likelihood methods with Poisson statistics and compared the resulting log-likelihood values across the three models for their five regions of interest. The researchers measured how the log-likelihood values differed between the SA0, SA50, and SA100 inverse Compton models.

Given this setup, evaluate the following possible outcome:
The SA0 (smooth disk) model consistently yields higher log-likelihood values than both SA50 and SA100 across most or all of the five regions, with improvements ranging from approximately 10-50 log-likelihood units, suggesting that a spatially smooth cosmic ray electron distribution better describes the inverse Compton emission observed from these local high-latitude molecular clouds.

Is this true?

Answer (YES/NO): NO